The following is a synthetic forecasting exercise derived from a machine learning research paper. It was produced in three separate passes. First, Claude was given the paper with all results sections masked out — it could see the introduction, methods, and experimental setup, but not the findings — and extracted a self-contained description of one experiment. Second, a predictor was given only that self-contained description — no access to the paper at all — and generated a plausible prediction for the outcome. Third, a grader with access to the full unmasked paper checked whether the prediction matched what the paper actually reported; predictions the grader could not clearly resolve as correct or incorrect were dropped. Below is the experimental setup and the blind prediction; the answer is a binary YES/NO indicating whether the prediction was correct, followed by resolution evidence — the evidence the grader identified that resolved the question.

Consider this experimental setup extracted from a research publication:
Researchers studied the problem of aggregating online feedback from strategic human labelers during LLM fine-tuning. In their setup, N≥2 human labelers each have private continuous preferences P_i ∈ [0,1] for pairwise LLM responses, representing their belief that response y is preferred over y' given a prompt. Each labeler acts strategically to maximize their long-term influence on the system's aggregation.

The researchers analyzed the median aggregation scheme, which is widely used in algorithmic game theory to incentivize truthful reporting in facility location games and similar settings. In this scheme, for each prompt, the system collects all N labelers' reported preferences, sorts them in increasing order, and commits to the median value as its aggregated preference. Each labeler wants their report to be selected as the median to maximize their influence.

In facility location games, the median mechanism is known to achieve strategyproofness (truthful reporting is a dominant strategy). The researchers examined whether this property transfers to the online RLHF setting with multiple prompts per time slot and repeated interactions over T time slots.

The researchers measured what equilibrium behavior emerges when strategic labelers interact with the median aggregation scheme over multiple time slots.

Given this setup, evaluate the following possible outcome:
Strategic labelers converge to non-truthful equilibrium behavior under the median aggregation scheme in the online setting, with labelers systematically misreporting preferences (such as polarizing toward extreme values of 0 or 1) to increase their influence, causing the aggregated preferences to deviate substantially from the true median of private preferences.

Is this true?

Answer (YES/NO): NO